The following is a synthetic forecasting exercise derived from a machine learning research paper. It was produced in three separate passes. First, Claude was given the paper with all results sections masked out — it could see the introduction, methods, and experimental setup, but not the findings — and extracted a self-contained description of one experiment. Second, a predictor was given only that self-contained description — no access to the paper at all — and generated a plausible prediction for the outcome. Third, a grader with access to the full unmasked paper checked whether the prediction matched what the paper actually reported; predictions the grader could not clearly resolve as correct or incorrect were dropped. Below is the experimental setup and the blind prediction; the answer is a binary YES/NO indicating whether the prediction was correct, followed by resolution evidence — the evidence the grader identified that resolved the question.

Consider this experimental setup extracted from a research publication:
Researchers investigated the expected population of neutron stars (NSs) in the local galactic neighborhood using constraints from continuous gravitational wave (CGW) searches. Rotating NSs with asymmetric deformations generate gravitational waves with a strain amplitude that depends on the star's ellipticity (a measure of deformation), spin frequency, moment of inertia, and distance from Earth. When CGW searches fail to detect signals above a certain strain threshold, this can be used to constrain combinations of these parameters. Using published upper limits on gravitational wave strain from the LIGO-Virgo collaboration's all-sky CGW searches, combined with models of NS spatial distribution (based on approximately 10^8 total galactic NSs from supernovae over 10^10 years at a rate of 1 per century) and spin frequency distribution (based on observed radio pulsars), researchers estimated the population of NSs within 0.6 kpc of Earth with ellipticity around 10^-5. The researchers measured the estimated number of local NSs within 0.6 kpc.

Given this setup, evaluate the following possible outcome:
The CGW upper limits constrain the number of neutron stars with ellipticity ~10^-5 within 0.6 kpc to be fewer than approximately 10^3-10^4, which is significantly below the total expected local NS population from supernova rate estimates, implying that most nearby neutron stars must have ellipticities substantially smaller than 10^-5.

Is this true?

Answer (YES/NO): NO